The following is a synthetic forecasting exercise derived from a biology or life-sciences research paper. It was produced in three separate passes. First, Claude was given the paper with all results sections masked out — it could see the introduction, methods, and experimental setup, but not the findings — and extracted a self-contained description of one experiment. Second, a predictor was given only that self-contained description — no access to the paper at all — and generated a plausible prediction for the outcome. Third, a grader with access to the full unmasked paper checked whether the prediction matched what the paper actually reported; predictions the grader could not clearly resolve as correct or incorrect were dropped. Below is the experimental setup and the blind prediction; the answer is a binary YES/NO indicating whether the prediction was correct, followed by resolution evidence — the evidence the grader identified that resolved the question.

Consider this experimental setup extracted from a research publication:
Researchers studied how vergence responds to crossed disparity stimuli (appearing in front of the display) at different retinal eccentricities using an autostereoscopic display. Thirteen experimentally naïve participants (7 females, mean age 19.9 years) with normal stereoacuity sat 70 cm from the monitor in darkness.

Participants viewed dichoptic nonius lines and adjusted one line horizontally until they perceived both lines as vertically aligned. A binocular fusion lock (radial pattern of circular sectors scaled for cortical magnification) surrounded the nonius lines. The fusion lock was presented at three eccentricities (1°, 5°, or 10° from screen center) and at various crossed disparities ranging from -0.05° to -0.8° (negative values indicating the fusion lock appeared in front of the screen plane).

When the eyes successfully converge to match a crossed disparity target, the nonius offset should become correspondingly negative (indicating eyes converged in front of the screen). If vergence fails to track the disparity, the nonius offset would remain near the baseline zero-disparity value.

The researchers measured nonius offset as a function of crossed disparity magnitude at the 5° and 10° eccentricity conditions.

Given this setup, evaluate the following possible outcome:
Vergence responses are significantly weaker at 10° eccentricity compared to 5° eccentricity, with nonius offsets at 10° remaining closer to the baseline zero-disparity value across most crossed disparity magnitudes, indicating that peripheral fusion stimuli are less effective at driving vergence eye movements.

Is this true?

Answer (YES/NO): NO